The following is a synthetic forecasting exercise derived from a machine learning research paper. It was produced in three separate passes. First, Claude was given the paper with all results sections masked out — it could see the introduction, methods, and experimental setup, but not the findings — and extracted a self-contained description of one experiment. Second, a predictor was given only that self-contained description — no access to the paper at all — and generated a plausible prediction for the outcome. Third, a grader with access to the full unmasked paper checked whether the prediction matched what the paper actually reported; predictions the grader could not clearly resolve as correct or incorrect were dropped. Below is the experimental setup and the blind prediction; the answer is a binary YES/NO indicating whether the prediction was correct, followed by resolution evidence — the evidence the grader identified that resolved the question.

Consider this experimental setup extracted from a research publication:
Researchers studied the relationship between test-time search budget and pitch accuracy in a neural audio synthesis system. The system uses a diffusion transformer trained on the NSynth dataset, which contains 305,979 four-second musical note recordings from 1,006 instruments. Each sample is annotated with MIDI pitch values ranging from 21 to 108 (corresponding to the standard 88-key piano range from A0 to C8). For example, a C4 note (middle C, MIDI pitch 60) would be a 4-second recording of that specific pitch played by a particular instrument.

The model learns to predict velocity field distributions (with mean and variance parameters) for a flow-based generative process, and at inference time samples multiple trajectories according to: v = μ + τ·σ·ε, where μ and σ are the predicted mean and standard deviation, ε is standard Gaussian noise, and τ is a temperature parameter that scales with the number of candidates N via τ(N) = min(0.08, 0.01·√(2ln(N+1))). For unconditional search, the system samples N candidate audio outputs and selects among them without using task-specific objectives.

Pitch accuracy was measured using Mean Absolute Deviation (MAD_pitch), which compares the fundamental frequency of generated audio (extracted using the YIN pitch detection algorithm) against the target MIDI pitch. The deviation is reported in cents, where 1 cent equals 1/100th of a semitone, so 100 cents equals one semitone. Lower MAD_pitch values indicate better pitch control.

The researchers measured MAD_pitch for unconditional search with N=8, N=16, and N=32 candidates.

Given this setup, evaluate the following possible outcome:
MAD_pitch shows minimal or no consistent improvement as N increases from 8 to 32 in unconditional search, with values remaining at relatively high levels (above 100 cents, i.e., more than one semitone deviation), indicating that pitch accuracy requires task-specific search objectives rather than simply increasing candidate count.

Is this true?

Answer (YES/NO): NO